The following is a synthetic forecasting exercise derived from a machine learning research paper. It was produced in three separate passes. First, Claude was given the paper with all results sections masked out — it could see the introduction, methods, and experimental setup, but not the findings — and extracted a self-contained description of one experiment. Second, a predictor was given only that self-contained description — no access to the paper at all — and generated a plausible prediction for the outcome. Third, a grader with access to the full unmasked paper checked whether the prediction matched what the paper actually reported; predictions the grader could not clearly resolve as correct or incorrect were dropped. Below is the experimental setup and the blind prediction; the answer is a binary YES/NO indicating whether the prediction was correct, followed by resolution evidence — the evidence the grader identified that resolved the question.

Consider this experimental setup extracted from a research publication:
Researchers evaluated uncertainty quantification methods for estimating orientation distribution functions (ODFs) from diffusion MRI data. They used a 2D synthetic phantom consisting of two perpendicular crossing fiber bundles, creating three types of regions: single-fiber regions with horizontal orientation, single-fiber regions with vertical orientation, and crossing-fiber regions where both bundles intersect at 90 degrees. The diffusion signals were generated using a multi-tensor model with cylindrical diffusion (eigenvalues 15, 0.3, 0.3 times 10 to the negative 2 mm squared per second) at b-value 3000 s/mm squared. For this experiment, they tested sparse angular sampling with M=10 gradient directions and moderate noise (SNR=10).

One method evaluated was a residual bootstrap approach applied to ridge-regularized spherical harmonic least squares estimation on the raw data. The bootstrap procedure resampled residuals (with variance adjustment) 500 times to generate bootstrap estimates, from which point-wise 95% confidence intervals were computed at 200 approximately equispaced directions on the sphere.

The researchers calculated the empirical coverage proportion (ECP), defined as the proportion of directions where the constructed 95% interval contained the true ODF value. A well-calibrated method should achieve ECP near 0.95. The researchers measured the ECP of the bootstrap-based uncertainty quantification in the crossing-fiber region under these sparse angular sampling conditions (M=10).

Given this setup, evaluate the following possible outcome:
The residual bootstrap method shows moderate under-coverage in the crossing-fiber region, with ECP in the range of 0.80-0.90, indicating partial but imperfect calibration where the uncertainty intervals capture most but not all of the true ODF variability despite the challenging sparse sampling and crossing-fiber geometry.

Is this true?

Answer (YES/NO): NO